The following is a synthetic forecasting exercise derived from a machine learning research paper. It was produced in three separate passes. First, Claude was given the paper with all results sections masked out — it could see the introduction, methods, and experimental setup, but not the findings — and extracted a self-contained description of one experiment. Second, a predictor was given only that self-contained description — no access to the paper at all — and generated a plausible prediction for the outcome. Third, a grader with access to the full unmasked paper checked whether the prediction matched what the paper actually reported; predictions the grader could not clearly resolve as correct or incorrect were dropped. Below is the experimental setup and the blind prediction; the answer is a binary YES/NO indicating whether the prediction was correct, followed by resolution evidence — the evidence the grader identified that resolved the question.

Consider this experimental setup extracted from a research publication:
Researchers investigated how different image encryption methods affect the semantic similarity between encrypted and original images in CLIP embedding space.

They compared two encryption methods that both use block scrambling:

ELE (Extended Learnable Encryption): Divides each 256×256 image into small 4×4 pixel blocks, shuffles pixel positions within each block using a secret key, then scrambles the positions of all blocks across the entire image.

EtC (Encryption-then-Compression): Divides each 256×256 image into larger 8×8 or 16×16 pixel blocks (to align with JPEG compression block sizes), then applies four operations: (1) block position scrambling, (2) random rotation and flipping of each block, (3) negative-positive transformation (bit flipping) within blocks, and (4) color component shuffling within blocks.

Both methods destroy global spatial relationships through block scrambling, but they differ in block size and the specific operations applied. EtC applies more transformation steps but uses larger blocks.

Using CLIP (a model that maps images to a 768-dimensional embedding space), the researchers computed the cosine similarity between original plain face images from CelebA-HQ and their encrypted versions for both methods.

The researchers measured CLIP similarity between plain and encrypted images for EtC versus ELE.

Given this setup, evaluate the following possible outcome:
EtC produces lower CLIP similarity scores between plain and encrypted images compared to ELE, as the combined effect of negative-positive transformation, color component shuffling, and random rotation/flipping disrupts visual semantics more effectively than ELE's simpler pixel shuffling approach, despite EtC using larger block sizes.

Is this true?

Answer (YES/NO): NO